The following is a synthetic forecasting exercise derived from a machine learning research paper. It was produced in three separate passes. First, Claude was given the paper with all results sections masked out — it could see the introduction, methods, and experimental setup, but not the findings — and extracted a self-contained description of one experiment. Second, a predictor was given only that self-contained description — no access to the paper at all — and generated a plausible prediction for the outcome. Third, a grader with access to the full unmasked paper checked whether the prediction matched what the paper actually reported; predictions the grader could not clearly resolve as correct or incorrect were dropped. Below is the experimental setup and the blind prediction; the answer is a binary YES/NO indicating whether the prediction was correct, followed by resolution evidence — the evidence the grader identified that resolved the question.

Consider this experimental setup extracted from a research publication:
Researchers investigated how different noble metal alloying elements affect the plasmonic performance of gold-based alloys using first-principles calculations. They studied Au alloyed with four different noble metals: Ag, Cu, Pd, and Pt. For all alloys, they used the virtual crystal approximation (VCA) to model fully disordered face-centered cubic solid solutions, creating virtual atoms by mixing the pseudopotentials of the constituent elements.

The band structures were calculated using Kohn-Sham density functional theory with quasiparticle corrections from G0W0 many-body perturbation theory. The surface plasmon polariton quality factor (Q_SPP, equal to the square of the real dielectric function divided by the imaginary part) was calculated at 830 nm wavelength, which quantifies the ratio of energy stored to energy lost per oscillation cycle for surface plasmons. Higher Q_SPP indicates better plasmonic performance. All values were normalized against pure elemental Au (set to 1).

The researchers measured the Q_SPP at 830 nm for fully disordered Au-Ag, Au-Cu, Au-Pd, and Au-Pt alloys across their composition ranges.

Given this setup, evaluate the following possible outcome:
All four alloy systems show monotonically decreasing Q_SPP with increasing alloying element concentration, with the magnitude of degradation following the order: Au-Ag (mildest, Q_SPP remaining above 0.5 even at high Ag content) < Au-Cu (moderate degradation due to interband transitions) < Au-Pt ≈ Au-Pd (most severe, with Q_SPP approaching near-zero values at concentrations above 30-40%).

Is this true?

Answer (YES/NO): NO